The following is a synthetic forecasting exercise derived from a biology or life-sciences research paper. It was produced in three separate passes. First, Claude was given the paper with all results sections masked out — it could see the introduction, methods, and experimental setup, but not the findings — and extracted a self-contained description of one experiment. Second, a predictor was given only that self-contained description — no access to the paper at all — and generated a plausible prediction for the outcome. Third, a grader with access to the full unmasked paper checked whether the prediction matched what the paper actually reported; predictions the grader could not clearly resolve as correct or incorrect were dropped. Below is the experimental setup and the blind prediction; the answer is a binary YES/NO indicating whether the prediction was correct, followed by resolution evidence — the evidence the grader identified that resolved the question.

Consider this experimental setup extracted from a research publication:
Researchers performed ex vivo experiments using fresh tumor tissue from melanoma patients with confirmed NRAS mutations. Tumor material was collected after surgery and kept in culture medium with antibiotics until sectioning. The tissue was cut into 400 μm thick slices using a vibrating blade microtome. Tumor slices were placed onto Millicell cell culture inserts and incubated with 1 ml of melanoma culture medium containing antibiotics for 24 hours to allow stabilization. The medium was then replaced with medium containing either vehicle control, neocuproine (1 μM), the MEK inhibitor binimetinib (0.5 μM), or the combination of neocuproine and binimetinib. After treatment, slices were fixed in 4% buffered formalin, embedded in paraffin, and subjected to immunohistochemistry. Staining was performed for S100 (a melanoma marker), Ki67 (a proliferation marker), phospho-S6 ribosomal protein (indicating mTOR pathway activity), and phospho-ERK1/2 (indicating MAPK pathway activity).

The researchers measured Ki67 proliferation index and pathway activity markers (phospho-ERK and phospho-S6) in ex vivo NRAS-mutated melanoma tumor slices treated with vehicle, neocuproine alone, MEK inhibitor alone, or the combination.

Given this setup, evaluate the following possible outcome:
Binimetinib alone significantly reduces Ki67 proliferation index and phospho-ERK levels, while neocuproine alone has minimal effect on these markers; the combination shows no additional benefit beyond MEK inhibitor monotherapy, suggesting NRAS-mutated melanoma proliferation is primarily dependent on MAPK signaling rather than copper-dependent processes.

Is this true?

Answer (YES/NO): NO